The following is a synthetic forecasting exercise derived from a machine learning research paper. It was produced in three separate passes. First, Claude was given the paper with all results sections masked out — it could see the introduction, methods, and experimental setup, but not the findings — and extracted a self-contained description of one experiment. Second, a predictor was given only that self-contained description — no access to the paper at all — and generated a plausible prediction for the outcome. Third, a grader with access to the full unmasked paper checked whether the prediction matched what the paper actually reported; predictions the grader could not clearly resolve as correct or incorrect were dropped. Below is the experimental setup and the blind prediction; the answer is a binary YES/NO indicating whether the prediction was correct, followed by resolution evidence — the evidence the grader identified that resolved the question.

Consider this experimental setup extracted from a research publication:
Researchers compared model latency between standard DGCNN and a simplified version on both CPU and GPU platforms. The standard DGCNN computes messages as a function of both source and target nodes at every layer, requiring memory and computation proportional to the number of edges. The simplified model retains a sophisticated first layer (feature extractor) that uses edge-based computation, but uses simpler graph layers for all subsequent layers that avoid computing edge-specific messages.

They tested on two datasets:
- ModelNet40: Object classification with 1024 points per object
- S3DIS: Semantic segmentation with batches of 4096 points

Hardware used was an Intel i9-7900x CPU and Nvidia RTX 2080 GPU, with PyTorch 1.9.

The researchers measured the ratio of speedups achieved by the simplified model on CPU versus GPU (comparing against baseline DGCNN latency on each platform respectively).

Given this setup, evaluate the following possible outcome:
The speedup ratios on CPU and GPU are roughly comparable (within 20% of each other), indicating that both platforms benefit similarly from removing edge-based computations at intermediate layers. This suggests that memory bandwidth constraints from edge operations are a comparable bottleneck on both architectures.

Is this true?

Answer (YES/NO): NO